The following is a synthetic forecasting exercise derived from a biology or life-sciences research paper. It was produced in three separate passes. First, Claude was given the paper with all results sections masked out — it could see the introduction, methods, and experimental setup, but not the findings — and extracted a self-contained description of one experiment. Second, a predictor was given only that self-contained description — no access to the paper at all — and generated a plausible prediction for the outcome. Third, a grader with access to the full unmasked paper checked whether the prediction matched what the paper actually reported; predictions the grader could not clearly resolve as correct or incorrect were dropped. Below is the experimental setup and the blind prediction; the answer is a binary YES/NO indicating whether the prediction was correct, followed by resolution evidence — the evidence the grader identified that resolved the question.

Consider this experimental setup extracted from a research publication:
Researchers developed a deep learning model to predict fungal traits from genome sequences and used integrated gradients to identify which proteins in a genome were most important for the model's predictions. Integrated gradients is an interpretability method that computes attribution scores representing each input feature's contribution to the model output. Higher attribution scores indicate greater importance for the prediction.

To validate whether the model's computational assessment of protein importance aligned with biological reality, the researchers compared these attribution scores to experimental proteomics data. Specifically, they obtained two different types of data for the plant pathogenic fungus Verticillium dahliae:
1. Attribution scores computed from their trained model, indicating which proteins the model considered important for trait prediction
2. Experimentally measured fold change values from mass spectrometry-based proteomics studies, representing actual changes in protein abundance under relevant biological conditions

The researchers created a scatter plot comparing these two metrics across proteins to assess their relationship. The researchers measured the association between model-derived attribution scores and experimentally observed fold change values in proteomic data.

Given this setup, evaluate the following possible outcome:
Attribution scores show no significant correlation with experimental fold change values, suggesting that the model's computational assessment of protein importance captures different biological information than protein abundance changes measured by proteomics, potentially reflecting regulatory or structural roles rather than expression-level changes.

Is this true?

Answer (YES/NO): YES